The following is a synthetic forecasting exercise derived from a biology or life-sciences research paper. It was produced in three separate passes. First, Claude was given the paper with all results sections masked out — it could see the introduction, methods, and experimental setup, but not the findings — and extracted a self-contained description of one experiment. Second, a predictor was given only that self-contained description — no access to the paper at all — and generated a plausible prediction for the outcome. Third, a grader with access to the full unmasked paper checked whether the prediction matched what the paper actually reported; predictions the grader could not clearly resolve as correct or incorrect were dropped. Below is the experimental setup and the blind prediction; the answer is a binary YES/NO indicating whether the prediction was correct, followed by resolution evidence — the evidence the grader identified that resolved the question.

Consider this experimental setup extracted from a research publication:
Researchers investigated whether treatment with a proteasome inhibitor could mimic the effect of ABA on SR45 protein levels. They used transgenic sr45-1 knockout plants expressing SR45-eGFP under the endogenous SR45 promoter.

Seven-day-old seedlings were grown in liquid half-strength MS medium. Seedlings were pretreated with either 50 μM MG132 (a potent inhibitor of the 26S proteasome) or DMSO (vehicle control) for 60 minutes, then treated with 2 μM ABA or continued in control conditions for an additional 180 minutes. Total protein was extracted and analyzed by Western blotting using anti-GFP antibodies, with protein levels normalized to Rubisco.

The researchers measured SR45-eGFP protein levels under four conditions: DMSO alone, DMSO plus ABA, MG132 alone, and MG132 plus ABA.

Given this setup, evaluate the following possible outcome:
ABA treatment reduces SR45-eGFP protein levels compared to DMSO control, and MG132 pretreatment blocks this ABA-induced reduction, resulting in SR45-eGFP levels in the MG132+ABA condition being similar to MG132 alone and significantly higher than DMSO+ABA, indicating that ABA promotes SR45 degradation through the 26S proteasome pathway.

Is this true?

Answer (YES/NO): NO